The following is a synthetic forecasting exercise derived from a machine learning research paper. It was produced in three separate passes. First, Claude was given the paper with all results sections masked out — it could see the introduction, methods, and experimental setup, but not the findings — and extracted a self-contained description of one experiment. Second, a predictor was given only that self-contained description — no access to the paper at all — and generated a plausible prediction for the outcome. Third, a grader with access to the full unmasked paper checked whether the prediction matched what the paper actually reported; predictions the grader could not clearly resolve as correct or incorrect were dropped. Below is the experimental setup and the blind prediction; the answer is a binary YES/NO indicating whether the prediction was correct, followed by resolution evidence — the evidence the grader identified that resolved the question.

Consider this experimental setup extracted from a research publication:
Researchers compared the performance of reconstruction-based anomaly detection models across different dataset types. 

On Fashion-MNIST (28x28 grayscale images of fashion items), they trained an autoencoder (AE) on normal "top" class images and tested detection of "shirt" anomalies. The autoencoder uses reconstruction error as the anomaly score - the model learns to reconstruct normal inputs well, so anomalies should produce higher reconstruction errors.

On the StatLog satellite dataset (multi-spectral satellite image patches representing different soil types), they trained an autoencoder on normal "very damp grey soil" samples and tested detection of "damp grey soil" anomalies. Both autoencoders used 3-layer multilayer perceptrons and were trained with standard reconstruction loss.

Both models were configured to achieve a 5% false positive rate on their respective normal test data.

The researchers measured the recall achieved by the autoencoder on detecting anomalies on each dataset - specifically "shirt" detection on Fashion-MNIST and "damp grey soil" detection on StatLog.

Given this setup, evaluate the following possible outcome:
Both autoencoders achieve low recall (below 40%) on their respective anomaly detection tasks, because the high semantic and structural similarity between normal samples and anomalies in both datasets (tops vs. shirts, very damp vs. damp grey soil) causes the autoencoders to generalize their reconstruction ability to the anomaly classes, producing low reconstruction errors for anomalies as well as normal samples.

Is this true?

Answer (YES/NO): YES